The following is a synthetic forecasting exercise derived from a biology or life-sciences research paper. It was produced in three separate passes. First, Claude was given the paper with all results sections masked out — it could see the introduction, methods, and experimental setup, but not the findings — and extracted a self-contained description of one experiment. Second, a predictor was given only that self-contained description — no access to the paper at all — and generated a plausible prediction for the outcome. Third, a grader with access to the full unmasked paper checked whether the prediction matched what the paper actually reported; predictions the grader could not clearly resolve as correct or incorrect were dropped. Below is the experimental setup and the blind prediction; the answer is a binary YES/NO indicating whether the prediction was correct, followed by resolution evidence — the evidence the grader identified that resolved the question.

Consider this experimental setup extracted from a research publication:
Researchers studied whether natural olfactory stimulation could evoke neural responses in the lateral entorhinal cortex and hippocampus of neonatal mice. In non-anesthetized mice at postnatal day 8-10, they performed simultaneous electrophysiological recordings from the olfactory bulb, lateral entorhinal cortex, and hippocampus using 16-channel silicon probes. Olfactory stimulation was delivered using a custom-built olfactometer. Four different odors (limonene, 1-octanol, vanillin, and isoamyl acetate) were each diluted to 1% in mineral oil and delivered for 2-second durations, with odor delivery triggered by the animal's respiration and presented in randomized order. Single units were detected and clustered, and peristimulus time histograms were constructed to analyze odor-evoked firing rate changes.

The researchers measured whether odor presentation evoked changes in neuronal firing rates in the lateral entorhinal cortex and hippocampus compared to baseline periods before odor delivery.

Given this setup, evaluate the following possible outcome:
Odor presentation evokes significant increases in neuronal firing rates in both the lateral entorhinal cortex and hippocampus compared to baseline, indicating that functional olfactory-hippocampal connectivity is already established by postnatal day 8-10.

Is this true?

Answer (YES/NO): YES